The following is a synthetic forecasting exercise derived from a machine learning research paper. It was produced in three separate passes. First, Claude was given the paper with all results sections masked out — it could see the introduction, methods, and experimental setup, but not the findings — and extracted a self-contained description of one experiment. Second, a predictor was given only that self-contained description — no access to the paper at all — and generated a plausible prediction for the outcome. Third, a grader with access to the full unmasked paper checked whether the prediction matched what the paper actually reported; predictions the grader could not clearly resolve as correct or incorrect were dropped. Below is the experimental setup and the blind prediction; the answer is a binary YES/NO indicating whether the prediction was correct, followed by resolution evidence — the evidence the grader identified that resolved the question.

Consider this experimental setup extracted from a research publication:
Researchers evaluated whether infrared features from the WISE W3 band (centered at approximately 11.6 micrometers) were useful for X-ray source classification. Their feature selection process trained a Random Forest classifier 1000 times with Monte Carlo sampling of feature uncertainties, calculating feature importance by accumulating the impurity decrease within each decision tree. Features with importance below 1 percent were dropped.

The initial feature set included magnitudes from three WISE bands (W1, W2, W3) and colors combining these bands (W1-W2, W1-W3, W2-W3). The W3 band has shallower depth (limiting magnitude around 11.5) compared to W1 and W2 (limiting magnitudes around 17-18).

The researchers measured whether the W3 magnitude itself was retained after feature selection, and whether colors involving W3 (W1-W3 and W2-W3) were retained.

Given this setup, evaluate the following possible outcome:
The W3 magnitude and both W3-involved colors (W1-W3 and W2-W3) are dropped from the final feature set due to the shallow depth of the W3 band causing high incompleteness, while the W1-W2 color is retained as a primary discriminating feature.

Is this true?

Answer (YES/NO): NO